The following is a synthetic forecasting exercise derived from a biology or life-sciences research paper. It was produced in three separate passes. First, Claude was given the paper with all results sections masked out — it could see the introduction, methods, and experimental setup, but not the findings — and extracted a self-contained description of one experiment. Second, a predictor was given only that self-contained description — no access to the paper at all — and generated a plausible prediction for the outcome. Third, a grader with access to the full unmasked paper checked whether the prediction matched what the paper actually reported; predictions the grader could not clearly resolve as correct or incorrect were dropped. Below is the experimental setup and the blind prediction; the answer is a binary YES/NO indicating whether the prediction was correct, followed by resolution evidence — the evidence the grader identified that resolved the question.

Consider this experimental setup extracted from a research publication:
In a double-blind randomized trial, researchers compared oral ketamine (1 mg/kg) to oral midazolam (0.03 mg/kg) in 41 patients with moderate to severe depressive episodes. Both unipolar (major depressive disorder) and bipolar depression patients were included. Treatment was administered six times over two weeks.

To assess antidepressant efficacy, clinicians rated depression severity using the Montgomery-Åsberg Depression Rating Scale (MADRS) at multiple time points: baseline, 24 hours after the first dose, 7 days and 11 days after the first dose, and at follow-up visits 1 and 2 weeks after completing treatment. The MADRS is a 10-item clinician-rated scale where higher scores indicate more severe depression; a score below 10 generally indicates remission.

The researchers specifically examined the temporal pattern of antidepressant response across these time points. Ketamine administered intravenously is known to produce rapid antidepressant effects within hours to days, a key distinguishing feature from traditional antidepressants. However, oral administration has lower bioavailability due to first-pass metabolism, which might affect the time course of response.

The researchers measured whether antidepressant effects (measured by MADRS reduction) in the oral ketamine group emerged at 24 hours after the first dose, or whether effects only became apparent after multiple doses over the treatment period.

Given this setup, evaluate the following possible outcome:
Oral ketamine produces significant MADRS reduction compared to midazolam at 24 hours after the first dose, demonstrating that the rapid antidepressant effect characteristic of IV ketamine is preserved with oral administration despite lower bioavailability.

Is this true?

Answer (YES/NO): NO